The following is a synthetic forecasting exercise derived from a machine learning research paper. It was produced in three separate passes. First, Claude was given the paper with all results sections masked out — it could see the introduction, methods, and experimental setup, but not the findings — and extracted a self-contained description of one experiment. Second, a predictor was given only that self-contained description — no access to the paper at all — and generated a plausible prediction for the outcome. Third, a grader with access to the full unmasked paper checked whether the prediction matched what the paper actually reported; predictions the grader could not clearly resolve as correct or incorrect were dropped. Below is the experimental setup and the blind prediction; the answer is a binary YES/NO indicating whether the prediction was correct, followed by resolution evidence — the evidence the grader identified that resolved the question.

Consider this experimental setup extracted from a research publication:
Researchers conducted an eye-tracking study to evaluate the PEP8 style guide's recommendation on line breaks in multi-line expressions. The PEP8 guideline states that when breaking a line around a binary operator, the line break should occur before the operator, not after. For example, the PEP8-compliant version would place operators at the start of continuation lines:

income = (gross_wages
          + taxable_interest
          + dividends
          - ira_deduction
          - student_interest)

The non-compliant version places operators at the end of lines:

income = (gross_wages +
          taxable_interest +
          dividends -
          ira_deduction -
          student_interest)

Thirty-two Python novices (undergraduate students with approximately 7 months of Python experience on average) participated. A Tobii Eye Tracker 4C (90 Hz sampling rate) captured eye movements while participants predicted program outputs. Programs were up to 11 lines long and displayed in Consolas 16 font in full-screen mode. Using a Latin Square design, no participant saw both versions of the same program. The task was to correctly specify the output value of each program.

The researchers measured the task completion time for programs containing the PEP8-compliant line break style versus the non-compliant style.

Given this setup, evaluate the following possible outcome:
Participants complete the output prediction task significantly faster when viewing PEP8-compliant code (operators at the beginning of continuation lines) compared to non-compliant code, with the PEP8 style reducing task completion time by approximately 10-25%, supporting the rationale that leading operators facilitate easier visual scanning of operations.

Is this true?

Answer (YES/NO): NO